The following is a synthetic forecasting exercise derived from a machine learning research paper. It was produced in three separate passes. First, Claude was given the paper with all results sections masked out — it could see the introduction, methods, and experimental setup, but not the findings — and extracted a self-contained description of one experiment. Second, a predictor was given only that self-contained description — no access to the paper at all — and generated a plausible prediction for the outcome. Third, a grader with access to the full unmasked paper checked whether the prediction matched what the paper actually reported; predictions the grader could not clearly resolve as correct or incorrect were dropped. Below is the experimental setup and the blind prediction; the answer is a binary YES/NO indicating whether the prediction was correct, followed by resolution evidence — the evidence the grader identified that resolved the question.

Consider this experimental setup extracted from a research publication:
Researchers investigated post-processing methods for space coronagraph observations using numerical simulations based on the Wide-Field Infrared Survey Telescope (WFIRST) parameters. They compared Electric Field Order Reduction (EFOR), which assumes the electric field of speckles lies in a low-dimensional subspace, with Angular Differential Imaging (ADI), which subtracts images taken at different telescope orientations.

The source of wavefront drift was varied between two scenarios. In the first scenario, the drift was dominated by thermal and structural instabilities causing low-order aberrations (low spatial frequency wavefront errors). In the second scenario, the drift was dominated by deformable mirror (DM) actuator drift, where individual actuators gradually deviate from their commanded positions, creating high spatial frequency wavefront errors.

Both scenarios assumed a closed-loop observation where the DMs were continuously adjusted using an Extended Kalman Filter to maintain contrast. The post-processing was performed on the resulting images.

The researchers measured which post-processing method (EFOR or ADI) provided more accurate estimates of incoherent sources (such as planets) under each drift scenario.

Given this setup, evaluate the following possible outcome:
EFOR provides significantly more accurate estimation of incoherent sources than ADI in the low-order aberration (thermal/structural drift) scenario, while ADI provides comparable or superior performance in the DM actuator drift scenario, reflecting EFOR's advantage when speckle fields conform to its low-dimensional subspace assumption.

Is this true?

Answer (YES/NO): NO